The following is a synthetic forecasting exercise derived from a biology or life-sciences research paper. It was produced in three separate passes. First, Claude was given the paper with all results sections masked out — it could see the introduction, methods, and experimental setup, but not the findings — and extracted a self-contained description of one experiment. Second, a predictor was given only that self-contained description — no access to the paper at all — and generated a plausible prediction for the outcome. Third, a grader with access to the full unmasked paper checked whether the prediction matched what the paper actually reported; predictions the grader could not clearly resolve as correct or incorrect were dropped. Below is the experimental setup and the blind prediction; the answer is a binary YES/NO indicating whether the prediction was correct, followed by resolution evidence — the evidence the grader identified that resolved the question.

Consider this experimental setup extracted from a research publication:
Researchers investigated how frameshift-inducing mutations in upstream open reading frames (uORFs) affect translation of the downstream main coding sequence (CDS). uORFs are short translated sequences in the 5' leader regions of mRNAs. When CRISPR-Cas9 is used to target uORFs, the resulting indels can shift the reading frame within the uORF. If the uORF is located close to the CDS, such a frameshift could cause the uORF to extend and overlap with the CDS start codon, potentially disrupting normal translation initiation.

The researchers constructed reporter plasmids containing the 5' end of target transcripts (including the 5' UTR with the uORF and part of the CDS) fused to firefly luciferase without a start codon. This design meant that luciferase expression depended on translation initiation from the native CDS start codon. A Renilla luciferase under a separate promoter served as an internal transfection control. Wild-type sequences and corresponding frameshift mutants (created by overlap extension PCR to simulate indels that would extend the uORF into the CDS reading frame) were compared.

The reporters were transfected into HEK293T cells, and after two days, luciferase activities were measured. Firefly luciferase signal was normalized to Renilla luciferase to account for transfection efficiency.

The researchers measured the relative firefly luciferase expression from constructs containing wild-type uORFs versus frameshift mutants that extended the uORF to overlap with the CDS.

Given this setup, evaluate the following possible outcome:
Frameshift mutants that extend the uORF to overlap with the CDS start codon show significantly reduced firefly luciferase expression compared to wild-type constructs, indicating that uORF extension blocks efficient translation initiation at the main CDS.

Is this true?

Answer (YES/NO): YES